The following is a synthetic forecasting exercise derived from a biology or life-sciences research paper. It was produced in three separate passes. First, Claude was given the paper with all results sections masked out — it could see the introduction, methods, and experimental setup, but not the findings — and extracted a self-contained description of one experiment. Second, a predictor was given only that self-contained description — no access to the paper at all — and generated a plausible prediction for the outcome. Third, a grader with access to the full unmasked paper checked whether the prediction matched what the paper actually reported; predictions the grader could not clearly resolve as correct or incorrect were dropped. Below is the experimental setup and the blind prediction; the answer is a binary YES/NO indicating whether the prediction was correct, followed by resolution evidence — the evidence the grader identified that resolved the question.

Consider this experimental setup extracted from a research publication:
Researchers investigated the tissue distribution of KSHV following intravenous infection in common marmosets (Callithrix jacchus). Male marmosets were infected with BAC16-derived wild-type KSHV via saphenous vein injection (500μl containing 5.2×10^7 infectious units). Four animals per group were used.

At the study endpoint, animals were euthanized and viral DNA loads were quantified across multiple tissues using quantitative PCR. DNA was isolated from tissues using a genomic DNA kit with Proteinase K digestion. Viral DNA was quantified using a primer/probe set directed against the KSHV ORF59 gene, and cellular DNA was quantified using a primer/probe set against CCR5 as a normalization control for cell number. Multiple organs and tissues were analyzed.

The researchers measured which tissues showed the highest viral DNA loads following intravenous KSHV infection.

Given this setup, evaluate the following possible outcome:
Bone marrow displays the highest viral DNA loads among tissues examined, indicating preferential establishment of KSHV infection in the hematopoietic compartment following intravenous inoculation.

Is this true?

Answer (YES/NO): NO